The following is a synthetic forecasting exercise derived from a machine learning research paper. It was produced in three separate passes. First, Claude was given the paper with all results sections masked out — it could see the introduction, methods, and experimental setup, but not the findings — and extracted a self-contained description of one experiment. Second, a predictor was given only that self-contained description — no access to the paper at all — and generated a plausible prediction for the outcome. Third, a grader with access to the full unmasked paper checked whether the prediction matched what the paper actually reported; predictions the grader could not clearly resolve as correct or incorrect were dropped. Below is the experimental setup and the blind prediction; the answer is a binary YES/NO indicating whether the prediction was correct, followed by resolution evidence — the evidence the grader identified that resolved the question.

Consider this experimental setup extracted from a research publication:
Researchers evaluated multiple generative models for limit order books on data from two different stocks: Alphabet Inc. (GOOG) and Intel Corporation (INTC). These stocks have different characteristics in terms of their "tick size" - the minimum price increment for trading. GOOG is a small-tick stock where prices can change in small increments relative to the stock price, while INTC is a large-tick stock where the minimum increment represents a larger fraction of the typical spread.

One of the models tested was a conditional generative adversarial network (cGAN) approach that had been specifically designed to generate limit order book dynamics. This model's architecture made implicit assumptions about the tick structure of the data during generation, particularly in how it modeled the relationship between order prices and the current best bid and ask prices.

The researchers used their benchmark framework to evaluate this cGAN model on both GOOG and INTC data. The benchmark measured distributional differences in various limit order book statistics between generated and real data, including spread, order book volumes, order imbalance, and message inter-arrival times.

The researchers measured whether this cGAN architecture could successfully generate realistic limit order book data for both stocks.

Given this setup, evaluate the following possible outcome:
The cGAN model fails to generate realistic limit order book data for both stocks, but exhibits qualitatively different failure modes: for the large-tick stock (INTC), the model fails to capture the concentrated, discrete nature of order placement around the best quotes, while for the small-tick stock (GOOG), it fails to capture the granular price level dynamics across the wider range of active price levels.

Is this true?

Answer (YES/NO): NO